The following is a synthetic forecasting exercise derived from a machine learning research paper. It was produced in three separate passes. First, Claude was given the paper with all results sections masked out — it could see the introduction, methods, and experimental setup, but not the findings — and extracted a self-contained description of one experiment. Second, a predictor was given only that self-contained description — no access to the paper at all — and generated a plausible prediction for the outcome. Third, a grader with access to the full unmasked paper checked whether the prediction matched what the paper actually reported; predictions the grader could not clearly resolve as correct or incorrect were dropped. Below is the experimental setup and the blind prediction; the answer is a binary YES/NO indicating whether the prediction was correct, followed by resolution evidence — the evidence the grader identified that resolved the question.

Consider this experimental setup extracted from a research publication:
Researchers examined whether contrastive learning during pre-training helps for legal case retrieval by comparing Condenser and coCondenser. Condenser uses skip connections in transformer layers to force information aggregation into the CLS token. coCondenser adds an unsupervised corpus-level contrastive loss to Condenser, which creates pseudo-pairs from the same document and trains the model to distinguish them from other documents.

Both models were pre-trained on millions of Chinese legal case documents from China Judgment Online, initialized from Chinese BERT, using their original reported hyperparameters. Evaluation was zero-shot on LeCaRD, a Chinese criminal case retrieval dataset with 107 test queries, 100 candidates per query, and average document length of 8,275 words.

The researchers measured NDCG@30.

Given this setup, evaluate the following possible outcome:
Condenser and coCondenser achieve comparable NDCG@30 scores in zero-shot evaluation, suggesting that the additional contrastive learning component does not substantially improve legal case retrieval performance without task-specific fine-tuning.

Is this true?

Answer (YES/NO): NO